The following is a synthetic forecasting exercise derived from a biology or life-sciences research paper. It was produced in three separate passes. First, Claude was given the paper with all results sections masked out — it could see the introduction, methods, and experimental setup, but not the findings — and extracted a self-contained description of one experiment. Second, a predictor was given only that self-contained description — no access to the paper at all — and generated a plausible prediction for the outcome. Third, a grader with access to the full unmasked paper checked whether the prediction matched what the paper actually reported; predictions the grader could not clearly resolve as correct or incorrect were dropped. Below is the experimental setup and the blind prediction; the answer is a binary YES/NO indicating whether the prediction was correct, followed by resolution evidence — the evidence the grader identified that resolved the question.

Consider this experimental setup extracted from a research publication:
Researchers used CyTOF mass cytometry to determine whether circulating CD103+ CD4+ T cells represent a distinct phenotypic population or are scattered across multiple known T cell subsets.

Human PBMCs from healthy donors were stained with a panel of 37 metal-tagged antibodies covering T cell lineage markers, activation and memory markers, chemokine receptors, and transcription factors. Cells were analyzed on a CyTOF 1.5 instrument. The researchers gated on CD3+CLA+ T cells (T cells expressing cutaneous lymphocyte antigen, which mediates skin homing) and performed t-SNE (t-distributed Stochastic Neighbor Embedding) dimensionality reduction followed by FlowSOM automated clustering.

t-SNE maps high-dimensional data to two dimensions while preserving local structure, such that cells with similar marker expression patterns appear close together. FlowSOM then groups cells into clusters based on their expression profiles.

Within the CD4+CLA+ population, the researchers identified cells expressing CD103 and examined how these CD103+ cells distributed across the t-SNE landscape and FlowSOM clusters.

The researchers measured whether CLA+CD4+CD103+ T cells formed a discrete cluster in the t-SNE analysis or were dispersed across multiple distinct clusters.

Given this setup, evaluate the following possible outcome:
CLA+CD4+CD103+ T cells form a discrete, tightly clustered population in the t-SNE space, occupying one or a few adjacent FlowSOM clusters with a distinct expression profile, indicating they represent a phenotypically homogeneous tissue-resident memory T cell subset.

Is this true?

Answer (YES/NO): YES